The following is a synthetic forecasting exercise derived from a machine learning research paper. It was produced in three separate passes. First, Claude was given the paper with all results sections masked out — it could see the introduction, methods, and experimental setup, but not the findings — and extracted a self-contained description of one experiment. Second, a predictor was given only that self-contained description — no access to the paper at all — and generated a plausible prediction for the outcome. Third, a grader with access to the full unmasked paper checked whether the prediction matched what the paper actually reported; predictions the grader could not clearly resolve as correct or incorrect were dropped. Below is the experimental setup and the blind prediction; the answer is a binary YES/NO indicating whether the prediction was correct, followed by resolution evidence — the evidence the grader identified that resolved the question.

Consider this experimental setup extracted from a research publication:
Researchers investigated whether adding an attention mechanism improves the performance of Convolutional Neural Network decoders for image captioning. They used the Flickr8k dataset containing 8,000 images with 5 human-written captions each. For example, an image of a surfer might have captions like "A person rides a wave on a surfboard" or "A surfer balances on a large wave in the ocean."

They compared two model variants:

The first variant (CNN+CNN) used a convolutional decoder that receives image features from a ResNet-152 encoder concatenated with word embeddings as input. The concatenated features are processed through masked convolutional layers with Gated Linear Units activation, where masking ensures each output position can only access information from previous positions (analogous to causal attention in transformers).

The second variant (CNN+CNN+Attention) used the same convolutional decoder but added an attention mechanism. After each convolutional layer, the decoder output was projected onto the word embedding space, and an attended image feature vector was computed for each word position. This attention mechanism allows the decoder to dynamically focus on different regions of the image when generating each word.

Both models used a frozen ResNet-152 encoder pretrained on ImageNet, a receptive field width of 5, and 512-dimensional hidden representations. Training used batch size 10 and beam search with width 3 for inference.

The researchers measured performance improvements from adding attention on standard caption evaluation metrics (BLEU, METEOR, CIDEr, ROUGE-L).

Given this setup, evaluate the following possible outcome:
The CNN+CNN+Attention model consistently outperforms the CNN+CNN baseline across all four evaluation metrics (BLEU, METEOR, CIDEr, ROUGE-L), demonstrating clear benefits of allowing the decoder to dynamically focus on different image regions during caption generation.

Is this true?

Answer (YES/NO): NO